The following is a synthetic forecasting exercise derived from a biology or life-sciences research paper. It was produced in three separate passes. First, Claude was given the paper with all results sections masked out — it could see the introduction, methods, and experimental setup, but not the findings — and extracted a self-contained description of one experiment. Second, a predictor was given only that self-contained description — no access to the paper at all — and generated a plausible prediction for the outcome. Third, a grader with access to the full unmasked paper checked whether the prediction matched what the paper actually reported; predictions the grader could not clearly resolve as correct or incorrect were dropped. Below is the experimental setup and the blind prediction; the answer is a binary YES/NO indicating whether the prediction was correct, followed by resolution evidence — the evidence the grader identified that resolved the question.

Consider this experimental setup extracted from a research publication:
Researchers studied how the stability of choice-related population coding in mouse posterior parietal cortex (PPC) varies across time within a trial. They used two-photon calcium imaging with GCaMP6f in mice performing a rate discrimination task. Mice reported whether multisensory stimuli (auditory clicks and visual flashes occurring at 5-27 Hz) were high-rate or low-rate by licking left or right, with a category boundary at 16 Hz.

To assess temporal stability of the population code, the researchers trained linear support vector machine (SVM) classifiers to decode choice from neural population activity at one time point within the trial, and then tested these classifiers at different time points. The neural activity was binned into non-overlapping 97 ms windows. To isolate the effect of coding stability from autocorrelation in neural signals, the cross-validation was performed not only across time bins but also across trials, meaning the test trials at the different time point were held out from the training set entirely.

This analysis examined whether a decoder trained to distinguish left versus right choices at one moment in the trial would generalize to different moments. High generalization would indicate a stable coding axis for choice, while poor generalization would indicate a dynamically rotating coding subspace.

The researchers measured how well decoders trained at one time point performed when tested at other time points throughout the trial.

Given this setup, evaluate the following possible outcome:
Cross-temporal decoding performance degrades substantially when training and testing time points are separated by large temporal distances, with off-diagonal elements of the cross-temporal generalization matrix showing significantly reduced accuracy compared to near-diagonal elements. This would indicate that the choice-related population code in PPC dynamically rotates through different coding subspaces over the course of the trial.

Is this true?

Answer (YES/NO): YES